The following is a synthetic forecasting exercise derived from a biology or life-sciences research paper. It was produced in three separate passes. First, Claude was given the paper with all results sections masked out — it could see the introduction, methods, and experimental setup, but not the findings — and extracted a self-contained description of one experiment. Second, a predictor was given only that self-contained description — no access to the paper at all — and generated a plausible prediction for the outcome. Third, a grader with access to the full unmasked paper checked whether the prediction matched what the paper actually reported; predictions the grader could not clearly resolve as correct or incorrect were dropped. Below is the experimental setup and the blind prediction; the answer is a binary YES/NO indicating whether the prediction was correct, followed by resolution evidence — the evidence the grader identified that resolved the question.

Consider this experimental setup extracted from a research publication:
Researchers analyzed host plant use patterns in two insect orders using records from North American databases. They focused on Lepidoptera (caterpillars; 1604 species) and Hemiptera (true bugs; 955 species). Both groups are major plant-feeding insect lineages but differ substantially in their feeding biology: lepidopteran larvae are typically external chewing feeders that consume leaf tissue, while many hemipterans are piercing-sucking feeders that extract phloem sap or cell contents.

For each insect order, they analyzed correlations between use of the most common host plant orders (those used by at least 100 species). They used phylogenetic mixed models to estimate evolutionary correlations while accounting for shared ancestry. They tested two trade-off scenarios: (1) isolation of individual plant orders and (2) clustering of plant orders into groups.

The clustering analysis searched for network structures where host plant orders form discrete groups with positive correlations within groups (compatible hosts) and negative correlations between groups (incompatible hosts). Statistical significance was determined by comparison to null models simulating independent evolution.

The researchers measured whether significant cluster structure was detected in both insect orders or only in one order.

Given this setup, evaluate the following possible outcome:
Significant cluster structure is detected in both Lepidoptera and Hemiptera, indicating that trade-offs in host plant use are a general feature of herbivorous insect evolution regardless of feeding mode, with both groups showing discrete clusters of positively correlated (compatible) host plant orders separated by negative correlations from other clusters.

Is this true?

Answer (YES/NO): NO